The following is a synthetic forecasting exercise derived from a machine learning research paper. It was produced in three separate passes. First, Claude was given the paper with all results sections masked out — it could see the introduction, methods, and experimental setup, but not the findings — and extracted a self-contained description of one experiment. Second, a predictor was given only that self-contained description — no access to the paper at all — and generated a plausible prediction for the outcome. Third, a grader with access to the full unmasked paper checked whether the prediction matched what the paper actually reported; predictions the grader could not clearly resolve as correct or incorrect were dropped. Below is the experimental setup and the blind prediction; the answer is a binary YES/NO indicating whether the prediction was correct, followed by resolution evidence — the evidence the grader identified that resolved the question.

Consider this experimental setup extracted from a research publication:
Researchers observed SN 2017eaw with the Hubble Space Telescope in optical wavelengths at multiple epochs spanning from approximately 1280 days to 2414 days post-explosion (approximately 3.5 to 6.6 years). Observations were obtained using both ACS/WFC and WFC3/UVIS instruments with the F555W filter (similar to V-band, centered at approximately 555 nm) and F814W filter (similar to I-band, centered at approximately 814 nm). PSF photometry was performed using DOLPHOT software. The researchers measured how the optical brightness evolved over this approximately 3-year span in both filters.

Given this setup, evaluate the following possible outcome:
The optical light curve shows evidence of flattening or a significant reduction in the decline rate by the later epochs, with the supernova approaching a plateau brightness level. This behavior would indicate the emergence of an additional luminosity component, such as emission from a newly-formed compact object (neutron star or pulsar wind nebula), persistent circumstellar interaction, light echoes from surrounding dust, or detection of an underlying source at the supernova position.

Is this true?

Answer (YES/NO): NO